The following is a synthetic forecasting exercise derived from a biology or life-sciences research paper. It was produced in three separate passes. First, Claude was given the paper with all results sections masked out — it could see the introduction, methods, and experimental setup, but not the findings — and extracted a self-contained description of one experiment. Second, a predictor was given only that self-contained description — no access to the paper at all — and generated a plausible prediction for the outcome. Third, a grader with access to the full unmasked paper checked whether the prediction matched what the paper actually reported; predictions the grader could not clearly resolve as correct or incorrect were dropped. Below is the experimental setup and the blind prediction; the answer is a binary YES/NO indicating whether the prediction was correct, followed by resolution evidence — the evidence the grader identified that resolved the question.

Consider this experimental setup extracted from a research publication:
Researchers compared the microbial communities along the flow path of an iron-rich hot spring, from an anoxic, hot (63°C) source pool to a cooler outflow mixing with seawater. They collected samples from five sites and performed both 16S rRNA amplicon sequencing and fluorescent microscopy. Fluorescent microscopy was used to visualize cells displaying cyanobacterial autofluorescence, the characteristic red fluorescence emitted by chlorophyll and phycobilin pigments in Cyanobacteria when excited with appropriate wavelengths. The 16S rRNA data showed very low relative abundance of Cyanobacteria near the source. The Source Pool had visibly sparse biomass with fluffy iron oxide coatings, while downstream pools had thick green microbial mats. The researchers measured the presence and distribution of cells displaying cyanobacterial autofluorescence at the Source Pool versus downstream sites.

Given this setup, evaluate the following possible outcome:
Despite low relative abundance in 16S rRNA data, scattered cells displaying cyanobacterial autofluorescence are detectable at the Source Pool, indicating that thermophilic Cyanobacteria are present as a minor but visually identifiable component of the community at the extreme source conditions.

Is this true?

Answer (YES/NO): NO